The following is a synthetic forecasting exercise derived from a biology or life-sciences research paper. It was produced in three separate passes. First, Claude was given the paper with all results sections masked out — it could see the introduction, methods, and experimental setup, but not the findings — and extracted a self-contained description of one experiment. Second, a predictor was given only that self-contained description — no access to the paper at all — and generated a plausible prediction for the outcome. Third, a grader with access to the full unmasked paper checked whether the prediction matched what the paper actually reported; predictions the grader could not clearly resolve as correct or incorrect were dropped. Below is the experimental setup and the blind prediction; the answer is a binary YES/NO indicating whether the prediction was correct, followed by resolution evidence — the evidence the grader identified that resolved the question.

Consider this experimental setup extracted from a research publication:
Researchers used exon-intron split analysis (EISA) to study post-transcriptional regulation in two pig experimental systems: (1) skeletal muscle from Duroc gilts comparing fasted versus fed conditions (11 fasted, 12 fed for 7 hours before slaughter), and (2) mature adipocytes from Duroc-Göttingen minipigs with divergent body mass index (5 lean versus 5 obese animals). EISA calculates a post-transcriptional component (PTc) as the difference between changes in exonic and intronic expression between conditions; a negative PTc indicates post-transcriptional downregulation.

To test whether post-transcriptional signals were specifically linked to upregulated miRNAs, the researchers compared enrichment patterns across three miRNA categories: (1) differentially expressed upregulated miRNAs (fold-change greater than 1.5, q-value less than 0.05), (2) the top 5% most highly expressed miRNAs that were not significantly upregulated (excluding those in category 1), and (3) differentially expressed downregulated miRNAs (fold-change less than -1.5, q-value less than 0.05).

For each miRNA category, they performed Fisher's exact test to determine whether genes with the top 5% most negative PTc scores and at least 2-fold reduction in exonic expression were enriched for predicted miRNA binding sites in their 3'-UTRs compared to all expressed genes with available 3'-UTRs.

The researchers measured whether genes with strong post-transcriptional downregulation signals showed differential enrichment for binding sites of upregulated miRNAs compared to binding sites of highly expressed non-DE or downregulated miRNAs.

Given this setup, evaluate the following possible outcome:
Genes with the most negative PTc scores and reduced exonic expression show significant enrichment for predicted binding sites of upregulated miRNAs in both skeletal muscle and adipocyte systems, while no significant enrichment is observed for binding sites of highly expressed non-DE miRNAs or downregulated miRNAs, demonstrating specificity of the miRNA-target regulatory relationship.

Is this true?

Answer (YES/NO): NO